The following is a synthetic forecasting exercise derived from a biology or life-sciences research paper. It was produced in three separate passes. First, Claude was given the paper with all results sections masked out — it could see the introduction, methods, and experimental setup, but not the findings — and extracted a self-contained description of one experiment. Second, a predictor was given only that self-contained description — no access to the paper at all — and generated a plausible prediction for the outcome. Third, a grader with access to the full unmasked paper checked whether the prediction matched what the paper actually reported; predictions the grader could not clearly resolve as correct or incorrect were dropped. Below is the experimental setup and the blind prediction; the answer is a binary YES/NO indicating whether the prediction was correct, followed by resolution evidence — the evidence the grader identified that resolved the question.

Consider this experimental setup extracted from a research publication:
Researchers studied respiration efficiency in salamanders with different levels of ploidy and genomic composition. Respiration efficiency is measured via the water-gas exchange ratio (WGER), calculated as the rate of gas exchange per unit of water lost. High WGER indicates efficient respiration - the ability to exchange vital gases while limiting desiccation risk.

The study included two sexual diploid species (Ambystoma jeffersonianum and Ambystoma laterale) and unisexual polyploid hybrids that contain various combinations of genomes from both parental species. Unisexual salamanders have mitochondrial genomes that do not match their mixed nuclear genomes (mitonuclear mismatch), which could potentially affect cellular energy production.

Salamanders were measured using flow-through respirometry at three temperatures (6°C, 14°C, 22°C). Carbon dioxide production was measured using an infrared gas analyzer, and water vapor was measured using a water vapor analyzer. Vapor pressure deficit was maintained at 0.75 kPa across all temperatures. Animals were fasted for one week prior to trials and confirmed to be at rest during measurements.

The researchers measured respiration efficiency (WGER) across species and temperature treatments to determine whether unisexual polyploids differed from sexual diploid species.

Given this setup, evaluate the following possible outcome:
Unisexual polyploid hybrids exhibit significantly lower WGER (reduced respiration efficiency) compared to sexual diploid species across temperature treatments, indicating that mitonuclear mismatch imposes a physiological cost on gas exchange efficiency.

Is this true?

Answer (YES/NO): NO